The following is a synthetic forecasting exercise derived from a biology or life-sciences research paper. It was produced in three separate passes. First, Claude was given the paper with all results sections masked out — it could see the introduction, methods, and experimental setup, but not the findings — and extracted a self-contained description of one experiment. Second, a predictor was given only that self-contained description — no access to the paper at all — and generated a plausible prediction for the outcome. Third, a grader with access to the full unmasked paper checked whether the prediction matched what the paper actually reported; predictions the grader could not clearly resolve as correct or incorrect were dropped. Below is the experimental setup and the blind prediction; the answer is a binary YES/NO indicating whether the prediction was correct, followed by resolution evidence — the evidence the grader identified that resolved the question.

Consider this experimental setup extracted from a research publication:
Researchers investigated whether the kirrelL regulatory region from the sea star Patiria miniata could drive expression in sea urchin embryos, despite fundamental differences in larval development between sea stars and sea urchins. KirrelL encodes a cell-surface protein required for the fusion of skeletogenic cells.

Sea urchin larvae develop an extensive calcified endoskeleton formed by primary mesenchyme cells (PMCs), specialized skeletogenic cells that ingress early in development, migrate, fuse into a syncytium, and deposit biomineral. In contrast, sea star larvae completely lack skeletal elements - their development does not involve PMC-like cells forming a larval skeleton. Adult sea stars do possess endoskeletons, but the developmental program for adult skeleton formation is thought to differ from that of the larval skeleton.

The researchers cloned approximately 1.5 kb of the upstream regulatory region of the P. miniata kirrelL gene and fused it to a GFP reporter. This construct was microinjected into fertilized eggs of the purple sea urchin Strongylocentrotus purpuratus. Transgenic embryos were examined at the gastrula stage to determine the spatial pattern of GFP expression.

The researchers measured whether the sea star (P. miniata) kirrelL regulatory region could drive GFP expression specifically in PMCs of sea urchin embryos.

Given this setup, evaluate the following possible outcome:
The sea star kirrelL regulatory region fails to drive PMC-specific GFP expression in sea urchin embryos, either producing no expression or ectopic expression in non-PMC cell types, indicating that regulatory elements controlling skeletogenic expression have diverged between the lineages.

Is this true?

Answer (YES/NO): NO